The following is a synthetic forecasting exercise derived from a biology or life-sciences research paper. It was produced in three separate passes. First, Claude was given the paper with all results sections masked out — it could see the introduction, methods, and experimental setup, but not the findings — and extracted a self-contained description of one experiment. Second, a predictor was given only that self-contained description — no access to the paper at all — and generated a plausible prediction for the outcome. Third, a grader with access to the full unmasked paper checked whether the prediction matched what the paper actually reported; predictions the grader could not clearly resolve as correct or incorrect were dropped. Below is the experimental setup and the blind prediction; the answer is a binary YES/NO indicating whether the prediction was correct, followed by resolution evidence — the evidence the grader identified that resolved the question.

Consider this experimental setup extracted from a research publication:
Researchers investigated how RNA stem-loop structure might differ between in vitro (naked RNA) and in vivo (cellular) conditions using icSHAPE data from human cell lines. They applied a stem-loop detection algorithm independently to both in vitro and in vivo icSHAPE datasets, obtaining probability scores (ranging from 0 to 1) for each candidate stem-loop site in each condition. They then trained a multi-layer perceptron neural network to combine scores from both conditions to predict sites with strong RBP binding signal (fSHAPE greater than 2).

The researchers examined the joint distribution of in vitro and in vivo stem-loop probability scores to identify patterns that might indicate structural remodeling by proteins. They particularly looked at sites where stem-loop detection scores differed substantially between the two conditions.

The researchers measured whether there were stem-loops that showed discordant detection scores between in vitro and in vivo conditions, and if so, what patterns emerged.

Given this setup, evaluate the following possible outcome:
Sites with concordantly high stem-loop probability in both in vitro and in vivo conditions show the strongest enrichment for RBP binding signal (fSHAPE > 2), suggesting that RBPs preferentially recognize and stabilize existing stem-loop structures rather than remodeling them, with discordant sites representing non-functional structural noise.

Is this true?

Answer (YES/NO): NO